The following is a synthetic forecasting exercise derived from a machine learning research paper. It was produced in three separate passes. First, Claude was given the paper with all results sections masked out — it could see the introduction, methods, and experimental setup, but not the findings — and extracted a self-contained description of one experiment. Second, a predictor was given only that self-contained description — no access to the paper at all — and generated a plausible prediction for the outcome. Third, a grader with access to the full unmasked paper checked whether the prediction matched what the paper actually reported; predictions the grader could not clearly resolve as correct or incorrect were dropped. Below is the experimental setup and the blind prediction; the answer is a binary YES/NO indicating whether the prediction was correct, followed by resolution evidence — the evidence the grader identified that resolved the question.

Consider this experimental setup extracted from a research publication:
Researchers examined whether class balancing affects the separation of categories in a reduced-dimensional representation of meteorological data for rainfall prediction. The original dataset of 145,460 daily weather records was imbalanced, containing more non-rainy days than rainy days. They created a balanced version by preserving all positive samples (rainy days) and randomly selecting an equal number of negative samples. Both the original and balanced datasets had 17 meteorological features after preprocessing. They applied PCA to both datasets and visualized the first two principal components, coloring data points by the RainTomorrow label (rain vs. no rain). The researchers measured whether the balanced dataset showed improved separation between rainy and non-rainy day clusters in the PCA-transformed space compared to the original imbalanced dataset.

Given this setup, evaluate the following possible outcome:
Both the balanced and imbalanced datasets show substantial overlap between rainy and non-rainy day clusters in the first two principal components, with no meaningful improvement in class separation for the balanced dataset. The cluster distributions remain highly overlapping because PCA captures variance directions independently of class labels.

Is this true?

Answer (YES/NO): NO